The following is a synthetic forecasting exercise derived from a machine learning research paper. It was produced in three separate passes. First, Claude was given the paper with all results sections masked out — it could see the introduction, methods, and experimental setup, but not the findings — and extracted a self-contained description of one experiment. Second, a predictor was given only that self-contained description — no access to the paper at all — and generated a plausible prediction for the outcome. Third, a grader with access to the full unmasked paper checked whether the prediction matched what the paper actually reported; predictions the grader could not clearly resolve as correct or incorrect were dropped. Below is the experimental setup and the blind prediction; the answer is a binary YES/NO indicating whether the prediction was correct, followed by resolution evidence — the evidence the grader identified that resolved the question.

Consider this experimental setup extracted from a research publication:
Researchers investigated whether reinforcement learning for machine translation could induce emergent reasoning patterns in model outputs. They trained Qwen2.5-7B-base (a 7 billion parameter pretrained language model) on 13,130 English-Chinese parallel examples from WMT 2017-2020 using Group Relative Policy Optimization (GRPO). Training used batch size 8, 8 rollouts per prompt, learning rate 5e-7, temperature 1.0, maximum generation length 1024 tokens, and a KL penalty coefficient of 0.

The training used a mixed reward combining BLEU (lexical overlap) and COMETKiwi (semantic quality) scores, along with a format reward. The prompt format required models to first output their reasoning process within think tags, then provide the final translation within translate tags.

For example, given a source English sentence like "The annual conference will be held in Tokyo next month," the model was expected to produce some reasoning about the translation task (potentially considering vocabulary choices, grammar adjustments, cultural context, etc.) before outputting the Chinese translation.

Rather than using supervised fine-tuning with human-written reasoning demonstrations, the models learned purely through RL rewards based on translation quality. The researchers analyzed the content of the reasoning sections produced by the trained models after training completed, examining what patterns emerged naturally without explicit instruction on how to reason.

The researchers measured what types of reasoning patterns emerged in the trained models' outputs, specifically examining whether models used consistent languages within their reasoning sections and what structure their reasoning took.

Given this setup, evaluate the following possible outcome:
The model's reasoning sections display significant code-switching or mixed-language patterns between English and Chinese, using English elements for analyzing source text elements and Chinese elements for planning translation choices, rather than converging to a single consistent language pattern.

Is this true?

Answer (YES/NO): NO